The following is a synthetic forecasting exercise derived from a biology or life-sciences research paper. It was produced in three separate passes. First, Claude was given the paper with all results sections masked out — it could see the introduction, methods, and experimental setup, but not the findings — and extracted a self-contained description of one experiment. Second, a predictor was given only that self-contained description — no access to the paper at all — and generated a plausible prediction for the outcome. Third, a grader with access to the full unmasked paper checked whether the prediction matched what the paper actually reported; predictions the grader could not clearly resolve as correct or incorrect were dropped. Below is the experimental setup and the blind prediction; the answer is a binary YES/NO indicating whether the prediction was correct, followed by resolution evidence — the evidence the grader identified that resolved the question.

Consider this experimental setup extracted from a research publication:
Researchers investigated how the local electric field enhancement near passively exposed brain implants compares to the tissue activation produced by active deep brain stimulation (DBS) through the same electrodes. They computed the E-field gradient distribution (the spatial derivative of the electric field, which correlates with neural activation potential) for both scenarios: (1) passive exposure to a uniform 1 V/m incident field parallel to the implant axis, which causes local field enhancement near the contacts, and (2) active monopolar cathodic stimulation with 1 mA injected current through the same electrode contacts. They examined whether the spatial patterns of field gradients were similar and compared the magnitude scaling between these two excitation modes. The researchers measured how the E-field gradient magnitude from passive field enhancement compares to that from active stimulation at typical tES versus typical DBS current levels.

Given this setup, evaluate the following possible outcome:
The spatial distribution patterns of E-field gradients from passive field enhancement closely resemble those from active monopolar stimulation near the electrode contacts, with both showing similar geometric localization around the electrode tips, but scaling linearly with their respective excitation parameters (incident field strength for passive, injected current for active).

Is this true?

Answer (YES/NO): YES